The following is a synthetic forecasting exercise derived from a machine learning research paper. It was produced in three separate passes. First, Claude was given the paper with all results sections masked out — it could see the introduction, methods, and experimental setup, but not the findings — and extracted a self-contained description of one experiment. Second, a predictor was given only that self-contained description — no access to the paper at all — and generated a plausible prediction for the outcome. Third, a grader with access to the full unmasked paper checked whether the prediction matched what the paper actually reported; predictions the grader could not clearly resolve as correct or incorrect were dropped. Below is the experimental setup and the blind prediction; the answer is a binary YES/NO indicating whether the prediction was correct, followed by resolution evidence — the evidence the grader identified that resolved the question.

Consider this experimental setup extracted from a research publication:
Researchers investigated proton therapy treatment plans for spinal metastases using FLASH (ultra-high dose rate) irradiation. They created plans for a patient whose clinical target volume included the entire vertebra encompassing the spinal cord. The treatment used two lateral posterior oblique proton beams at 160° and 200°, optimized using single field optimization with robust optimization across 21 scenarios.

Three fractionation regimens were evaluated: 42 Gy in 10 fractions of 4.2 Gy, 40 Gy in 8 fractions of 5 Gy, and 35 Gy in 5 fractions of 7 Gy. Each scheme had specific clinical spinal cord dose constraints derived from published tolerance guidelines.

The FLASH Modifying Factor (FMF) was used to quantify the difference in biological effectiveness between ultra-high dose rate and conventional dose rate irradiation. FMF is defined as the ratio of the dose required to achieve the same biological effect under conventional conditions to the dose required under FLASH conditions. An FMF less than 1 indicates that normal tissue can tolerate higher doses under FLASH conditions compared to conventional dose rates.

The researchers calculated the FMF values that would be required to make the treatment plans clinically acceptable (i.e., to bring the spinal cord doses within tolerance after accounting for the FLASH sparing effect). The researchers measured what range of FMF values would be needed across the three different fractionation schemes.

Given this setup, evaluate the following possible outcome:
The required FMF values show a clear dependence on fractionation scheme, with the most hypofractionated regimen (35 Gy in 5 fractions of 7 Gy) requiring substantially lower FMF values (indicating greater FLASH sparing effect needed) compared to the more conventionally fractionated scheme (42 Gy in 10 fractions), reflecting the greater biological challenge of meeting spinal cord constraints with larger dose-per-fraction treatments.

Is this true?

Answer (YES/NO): YES